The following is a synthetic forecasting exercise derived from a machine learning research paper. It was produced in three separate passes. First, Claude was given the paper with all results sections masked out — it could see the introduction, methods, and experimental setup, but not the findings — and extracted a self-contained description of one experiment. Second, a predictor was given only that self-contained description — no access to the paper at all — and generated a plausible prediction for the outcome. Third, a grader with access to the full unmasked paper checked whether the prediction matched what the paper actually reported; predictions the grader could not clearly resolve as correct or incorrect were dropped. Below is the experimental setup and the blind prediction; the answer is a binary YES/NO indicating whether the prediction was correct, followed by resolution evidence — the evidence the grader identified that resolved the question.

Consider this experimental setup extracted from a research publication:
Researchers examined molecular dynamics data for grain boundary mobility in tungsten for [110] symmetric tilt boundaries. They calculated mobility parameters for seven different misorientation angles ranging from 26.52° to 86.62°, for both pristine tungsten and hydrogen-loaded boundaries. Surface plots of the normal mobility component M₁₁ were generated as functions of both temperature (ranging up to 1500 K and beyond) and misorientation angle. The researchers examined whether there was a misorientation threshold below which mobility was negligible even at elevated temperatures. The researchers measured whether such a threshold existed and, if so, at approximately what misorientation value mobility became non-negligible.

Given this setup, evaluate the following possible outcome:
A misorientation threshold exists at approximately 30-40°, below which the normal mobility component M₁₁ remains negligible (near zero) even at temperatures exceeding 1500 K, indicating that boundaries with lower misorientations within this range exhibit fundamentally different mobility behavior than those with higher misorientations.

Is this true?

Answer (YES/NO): NO